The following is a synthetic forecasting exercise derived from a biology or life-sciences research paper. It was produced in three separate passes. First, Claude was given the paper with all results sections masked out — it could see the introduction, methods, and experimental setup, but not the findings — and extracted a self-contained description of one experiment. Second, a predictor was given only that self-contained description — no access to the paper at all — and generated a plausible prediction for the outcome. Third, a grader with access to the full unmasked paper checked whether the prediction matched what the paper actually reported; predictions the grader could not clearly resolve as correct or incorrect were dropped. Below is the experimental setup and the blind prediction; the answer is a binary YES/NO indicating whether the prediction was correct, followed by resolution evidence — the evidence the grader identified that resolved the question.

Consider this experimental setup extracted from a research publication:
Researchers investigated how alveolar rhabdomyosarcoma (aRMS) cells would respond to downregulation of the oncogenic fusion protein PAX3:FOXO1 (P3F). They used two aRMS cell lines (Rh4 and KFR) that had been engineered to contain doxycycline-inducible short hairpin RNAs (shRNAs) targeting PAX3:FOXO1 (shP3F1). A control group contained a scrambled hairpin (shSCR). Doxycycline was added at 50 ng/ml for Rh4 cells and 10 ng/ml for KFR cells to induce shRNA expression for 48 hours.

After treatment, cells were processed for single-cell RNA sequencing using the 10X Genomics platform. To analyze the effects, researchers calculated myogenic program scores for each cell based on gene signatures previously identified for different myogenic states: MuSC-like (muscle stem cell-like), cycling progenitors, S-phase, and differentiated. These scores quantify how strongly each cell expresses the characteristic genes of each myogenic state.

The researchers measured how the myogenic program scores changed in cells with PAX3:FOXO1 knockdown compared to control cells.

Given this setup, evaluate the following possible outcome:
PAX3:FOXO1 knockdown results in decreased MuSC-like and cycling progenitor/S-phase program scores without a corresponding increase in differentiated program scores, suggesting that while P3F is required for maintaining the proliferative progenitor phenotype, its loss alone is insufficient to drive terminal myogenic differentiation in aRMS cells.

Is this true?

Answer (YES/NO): NO